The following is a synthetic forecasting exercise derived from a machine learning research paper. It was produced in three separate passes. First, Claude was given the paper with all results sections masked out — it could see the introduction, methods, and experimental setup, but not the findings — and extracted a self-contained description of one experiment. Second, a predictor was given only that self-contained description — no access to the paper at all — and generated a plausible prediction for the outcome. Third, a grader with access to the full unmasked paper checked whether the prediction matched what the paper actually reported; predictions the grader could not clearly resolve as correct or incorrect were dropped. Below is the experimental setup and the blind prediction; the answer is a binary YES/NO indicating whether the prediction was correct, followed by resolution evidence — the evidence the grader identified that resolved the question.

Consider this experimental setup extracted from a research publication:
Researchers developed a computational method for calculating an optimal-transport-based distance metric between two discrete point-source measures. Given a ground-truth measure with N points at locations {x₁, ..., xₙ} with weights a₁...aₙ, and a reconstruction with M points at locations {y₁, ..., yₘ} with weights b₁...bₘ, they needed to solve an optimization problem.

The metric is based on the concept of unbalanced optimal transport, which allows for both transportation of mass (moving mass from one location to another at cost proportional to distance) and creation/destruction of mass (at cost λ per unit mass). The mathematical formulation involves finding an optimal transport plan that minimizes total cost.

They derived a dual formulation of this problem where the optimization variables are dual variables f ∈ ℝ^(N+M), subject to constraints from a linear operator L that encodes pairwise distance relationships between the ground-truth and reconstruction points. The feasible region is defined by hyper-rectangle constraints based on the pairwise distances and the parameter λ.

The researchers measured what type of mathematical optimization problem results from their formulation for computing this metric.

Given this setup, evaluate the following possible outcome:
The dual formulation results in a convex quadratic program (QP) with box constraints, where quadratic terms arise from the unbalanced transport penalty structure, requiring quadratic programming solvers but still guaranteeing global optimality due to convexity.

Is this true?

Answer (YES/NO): NO